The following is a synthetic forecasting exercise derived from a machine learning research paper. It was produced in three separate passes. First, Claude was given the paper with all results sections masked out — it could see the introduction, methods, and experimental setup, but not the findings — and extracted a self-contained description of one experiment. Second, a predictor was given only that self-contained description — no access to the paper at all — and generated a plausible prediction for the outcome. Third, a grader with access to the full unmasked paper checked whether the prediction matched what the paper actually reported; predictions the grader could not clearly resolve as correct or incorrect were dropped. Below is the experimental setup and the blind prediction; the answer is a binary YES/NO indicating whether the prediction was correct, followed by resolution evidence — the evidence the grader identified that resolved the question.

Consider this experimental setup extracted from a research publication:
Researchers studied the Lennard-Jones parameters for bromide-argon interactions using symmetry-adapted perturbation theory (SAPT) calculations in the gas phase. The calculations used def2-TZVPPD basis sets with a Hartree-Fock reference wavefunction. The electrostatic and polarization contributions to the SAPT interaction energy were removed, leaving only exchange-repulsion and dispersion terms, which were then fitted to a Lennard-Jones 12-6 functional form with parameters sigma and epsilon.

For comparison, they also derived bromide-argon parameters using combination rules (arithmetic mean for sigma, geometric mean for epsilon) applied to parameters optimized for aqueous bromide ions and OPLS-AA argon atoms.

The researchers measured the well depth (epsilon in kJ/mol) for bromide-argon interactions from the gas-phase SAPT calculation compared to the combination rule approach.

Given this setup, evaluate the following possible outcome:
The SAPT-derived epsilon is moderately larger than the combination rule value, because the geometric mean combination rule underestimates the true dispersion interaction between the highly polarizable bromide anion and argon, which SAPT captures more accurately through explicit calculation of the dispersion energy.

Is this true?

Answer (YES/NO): NO